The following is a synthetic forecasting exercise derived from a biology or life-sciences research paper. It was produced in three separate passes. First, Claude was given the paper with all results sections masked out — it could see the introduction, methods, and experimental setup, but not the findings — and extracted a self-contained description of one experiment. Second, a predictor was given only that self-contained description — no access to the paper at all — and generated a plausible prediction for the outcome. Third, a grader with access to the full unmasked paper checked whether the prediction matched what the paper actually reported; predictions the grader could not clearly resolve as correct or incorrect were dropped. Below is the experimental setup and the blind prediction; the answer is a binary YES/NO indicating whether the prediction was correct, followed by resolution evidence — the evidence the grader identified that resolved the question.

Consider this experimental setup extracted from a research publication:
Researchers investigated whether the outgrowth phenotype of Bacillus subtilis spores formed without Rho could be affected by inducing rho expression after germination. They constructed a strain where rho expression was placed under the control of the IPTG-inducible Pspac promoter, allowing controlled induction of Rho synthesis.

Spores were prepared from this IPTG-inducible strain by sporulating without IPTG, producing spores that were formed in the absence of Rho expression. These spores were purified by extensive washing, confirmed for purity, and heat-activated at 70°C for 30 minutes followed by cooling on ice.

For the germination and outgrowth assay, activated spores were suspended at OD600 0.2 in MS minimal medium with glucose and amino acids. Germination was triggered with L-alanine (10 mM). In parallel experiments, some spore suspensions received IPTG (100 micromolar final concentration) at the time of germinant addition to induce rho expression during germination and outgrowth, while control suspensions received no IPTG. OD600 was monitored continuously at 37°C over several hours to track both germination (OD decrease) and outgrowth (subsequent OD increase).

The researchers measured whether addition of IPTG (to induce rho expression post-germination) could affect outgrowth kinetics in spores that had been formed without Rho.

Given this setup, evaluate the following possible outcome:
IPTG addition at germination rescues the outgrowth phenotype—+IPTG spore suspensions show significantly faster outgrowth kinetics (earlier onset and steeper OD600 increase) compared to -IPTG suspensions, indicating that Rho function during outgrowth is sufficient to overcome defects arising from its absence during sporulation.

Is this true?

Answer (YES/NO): NO